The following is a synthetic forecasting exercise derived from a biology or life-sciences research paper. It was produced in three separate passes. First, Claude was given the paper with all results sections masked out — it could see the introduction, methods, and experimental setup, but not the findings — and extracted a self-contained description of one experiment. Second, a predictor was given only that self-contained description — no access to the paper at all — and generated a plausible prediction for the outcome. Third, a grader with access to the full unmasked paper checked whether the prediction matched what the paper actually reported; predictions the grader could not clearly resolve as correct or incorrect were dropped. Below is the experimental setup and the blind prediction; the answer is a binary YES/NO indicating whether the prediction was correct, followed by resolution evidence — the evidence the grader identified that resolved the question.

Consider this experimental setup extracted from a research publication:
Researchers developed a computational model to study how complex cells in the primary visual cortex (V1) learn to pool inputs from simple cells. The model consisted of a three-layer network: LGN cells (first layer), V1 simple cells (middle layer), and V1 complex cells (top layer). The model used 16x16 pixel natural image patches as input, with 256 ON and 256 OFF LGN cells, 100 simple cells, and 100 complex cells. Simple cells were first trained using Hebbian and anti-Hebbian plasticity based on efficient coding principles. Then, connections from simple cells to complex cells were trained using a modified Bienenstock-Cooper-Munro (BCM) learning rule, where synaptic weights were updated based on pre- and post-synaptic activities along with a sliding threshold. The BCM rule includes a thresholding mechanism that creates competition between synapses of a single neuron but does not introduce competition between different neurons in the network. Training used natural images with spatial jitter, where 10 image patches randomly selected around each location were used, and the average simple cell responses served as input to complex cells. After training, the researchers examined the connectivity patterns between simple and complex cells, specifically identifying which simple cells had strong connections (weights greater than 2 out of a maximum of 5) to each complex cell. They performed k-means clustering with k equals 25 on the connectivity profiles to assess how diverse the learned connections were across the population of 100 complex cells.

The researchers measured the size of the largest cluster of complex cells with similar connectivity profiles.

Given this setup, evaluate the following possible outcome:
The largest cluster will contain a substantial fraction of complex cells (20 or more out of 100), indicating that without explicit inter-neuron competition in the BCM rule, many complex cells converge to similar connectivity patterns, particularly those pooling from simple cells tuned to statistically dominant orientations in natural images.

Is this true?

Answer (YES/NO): NO